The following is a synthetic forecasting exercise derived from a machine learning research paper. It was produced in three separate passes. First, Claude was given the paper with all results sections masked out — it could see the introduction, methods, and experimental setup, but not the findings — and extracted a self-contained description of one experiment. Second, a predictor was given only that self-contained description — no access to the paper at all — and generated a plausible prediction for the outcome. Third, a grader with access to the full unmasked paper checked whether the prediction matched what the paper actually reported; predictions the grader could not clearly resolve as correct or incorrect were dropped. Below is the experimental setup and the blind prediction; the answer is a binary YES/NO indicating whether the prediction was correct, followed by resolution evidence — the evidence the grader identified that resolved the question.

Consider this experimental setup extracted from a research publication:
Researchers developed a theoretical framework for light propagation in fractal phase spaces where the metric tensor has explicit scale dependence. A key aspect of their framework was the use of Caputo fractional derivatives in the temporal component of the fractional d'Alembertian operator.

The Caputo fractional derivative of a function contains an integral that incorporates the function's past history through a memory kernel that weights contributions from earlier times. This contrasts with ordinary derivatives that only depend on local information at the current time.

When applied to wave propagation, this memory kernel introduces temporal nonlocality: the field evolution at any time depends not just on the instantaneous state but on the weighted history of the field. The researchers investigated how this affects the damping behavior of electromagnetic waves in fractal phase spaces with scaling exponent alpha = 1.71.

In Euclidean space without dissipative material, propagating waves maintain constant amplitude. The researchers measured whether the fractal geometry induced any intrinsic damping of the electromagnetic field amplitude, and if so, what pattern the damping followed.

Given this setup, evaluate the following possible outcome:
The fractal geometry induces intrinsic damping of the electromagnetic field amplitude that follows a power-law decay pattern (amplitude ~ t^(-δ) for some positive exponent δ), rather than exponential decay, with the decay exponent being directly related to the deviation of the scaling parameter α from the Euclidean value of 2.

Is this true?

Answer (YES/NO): NO